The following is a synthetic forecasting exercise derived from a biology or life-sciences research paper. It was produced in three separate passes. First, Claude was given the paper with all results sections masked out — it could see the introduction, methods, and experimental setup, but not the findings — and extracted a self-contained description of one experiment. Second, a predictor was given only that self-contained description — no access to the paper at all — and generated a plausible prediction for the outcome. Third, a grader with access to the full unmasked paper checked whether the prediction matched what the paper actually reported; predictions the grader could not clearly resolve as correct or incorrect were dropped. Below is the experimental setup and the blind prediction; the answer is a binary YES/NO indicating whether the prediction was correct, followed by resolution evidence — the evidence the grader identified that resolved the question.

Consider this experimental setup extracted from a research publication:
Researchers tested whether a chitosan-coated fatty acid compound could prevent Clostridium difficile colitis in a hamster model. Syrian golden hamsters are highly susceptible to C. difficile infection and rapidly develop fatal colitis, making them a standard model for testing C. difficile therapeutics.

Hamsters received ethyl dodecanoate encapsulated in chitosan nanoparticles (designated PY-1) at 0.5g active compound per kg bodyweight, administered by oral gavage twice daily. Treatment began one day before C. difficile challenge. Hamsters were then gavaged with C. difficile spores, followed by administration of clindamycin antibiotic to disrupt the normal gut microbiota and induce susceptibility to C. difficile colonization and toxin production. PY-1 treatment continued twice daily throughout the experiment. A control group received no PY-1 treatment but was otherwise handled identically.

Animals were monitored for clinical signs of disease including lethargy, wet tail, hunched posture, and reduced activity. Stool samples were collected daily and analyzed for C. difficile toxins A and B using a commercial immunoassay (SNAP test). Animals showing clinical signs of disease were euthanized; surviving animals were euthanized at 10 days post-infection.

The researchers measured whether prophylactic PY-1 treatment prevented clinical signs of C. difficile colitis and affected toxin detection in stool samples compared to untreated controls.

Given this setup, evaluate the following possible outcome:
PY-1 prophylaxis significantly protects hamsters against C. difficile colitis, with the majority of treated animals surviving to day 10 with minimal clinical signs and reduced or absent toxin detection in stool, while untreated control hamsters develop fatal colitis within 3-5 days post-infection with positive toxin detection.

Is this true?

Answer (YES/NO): NO